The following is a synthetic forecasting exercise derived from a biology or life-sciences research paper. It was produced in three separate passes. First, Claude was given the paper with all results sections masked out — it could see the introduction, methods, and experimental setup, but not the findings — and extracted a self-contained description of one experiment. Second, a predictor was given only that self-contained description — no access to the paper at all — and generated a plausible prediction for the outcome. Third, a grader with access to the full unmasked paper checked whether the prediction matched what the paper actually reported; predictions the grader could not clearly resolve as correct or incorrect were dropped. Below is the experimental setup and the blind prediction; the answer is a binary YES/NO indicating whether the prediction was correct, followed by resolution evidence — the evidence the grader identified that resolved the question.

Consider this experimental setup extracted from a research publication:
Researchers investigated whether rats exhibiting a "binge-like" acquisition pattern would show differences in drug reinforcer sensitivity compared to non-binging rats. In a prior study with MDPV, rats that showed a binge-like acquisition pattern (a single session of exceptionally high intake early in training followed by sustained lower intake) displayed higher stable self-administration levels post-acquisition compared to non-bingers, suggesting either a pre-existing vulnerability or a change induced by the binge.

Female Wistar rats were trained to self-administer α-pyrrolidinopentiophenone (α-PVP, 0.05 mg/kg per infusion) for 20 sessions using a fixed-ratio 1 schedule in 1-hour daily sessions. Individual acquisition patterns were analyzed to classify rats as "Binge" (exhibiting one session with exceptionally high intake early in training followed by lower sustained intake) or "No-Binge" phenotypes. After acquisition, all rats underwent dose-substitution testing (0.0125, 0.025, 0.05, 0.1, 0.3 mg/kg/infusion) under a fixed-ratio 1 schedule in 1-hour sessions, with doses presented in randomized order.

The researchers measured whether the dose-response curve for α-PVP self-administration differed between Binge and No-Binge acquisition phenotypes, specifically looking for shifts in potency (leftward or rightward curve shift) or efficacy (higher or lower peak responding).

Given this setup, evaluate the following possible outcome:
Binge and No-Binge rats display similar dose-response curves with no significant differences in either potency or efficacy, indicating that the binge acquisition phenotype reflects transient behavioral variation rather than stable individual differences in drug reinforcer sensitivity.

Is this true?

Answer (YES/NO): YES